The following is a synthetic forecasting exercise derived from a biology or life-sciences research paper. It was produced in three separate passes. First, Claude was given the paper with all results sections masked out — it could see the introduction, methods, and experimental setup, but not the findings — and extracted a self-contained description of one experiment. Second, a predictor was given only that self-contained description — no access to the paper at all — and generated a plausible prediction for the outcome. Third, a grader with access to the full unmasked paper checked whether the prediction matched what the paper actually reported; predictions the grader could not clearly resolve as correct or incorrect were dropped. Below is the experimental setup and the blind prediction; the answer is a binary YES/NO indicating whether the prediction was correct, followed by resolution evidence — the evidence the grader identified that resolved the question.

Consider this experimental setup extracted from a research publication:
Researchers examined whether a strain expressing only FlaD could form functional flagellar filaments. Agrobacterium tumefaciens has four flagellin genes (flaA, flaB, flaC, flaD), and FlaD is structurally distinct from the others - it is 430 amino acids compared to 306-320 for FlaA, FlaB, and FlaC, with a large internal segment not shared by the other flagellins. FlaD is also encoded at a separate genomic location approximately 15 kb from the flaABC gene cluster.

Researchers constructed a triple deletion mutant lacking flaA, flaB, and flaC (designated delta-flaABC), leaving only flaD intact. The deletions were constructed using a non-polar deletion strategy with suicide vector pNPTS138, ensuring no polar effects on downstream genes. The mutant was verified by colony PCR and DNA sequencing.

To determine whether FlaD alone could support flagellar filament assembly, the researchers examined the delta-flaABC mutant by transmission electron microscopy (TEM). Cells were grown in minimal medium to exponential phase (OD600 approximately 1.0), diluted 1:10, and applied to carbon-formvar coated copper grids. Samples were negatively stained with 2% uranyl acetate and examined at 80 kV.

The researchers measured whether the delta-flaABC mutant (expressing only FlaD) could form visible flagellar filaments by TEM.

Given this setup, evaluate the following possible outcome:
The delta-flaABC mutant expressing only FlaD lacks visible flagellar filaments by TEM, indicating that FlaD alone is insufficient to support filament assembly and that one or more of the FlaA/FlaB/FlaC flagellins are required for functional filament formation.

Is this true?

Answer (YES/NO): NO